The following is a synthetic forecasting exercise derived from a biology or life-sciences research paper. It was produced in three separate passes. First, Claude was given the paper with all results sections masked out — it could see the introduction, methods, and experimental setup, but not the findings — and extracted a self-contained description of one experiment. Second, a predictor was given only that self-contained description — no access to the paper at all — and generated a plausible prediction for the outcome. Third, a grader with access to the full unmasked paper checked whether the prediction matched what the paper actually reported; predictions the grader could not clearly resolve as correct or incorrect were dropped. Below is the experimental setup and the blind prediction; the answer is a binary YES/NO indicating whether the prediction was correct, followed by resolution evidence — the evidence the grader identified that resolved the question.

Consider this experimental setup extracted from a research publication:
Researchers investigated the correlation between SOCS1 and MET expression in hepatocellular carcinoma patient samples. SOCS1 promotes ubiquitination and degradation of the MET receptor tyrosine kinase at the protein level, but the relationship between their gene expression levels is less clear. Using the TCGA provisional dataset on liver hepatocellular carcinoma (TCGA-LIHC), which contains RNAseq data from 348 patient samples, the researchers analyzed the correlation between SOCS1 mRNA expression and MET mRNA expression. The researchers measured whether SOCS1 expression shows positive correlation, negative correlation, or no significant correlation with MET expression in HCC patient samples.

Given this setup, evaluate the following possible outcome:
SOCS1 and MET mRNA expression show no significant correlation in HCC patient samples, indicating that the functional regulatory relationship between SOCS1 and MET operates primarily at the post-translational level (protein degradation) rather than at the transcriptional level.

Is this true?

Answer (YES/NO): NO